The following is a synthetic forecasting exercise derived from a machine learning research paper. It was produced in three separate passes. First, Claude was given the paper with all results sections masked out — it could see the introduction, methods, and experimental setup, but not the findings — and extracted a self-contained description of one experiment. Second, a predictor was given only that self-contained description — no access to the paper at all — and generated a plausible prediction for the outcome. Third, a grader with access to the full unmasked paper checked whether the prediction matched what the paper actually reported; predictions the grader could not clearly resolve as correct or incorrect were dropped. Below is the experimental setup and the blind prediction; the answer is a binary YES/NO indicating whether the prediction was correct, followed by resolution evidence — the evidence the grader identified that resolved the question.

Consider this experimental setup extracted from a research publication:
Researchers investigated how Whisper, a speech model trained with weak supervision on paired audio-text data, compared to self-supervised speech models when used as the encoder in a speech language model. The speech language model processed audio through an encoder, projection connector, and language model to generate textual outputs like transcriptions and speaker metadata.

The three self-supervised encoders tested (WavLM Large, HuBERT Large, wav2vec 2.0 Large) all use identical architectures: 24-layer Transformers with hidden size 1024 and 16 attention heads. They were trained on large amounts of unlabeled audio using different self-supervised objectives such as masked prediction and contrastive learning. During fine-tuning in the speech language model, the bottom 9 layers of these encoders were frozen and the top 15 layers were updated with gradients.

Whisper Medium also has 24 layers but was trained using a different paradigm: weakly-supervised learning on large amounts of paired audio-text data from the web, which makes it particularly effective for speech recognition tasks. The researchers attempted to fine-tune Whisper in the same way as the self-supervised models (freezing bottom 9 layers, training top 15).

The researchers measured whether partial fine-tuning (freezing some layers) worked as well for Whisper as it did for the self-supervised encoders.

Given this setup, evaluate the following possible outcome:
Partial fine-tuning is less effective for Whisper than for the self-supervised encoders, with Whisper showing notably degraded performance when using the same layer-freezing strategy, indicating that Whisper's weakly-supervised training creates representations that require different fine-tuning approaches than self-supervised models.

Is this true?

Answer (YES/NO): YES